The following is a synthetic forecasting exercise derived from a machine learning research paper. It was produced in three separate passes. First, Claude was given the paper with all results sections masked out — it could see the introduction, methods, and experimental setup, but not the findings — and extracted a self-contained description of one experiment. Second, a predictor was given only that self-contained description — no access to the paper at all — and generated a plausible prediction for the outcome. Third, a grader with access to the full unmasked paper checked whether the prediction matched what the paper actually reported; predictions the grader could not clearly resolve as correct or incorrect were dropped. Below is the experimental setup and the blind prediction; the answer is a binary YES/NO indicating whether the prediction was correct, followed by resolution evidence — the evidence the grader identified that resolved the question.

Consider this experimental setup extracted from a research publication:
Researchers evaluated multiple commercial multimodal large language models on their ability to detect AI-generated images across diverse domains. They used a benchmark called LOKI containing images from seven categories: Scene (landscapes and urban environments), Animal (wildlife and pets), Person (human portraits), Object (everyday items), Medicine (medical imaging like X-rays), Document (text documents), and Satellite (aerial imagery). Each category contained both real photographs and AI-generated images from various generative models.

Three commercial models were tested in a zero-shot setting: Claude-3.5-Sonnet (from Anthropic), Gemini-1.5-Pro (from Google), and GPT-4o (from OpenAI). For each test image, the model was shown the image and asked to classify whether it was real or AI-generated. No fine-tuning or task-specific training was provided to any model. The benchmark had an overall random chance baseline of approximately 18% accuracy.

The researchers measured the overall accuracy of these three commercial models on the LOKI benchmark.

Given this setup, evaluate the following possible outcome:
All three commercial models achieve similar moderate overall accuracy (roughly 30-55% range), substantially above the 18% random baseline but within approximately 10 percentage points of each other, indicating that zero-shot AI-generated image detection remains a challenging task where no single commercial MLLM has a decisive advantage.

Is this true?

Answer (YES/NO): NO